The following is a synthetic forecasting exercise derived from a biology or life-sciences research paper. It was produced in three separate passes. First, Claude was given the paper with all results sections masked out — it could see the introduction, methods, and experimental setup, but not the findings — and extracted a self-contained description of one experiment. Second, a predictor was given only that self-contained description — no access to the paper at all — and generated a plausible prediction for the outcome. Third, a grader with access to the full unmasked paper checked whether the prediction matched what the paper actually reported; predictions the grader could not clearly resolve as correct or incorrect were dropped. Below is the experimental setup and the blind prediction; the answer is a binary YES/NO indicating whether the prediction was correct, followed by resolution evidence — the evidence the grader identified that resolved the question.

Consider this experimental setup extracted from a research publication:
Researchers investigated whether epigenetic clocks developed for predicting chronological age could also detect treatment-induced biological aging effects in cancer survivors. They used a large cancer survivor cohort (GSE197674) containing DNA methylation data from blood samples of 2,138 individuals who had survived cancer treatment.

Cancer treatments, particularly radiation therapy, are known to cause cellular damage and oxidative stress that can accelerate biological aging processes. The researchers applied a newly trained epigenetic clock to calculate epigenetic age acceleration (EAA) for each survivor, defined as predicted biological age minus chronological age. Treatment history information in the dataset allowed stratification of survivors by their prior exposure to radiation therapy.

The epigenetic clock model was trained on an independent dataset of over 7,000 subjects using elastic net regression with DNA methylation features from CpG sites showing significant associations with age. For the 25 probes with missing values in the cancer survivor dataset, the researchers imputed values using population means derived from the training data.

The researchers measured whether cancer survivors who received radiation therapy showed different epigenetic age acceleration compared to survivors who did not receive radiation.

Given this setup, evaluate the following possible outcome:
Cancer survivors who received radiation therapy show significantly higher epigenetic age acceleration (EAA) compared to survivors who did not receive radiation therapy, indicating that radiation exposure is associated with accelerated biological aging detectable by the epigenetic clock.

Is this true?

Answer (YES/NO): YES